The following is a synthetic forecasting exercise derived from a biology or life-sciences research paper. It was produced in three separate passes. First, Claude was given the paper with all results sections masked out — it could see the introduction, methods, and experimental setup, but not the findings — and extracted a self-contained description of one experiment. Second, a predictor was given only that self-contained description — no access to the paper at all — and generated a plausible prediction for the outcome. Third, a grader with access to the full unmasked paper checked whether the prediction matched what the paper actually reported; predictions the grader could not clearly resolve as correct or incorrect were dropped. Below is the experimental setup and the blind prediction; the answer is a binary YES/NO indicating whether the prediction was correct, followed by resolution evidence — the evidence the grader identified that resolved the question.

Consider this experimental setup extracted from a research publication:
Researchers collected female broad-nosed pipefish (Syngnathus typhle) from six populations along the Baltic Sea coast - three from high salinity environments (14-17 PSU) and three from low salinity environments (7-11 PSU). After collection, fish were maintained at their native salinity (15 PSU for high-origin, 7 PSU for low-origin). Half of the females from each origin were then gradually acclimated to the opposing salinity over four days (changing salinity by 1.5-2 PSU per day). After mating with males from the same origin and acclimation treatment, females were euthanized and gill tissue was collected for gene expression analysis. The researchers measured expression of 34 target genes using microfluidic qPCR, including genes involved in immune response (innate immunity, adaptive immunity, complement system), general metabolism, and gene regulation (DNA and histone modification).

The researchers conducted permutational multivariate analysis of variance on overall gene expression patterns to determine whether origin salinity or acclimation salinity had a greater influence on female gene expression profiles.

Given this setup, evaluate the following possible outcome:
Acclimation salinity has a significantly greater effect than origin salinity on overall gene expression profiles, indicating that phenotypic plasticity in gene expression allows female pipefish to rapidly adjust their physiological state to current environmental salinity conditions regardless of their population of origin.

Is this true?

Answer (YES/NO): NO